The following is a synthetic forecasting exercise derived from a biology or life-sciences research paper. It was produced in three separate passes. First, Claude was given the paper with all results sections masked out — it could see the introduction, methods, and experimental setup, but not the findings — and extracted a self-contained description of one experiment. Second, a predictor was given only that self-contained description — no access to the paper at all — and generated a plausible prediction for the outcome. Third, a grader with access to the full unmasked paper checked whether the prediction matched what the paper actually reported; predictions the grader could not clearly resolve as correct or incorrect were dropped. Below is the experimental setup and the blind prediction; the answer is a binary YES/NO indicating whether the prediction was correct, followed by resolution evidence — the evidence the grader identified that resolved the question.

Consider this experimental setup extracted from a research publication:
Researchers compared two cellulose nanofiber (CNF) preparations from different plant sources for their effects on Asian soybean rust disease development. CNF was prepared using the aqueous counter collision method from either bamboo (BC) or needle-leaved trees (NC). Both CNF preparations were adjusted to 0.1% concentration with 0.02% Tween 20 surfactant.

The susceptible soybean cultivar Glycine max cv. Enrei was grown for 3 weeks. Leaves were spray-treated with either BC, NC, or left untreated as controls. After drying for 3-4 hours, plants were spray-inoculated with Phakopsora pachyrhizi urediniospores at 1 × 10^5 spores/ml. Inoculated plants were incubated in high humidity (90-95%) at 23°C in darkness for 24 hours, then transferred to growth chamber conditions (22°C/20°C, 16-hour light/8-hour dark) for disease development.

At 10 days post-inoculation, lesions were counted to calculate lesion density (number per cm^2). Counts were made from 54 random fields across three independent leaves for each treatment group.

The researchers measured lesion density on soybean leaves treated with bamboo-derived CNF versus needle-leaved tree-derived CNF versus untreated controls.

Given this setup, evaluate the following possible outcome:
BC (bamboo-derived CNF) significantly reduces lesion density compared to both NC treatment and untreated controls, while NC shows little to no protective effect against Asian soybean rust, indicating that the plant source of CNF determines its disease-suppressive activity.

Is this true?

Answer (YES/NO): NO